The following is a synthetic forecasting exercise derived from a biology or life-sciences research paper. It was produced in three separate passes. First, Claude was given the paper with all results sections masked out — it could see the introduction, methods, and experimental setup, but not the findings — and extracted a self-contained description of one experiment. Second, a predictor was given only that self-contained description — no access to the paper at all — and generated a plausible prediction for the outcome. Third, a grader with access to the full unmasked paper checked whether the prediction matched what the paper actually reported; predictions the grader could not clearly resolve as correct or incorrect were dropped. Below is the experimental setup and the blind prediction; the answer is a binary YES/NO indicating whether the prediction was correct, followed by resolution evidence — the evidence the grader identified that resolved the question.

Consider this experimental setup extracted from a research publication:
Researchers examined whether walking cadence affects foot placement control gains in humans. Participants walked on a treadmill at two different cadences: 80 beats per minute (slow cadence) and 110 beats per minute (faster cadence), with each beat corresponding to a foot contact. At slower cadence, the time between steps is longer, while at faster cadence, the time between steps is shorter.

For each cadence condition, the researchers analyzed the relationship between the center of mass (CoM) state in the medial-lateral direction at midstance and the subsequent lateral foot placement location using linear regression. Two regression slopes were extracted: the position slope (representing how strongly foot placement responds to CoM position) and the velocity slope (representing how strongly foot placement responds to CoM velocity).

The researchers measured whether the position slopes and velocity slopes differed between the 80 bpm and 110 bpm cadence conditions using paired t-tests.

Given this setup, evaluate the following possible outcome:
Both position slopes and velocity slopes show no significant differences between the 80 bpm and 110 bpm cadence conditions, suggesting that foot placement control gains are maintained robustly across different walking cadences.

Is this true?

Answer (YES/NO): NO